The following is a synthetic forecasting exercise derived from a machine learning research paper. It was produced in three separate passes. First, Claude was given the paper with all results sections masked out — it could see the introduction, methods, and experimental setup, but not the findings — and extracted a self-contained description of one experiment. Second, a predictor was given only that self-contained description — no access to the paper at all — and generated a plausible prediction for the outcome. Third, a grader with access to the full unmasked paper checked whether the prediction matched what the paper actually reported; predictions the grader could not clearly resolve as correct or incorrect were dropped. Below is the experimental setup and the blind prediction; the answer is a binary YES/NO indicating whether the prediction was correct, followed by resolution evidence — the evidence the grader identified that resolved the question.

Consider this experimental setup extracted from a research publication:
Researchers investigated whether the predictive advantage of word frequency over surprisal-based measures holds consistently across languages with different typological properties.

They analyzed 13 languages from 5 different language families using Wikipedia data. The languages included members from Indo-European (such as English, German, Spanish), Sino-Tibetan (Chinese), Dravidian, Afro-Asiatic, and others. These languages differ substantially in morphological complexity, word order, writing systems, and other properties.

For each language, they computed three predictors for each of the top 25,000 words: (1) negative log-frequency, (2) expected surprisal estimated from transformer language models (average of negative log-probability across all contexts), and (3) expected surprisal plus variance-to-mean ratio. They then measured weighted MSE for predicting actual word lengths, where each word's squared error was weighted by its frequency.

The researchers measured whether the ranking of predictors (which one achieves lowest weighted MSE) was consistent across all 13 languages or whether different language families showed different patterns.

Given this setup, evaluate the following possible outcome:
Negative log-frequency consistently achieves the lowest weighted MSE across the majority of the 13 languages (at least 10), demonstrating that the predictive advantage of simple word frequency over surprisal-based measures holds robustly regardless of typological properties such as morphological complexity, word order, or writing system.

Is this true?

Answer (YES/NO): YES